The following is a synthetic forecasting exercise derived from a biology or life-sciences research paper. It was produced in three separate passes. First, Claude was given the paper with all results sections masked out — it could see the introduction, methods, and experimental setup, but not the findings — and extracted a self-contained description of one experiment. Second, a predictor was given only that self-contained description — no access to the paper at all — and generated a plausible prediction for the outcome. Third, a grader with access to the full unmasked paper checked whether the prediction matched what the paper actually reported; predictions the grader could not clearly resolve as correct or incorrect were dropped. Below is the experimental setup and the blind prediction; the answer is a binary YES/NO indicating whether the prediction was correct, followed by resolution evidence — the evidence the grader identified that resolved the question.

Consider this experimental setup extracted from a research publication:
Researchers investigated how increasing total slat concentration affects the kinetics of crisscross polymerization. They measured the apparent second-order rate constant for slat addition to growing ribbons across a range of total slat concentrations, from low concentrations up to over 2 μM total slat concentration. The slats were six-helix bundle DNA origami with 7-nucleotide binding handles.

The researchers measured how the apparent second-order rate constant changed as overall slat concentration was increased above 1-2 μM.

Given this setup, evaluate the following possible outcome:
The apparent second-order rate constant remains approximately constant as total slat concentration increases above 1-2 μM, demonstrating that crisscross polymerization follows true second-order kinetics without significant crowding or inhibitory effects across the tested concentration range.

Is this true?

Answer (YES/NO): NO